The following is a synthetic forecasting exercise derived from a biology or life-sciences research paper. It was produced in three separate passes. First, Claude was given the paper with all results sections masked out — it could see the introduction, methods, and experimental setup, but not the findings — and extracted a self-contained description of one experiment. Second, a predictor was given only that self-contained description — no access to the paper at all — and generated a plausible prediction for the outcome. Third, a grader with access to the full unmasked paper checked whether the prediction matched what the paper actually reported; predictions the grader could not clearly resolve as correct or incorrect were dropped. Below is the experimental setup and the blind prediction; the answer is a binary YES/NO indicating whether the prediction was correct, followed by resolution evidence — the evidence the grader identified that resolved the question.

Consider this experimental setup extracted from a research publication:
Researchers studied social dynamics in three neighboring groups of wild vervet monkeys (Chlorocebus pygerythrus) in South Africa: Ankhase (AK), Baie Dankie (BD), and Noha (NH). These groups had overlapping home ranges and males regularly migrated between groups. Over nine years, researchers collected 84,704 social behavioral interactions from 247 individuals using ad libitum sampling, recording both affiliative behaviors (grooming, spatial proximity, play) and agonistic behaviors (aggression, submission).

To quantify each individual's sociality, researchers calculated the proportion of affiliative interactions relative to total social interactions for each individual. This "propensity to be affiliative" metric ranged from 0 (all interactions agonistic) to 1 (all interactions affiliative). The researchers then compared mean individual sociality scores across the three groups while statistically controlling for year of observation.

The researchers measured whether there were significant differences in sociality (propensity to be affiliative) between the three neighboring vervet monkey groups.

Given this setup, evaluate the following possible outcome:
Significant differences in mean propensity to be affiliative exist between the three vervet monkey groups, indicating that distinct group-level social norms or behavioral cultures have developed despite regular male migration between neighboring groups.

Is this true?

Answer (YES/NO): YES